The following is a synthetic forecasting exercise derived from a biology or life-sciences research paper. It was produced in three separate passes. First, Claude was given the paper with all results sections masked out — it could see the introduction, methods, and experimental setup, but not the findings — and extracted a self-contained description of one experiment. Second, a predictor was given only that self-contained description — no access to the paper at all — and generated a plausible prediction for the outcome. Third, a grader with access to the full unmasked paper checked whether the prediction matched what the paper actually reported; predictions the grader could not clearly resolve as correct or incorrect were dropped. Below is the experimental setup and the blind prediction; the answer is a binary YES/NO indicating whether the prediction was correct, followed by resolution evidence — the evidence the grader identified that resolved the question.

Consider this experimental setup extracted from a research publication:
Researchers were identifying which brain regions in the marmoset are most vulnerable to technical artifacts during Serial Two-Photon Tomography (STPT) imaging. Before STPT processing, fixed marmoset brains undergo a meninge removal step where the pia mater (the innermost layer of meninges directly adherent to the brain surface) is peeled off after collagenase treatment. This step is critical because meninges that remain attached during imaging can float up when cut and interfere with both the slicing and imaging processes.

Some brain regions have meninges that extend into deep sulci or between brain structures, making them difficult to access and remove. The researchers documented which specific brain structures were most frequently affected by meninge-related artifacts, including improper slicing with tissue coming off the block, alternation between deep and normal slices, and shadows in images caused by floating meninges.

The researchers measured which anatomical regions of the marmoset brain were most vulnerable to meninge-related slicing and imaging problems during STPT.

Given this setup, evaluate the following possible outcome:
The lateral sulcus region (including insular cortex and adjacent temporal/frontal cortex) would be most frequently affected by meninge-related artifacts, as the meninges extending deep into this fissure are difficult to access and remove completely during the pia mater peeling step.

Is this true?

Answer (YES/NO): NO